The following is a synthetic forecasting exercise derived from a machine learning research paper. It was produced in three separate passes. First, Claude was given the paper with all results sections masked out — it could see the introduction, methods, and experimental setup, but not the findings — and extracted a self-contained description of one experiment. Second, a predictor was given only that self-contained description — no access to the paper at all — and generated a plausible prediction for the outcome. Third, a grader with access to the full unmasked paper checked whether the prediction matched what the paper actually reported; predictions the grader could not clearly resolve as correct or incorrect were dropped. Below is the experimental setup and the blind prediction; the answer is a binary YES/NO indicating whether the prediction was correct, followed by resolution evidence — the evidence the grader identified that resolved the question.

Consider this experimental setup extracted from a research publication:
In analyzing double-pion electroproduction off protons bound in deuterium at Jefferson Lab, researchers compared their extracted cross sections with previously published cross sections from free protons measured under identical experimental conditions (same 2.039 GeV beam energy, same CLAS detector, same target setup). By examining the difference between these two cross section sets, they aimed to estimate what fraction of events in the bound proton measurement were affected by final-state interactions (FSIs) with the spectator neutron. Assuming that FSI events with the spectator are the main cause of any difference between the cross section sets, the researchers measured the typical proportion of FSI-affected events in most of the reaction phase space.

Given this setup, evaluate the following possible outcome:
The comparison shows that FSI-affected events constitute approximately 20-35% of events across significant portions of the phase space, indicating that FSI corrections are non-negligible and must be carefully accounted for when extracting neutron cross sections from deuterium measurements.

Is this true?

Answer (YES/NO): YES